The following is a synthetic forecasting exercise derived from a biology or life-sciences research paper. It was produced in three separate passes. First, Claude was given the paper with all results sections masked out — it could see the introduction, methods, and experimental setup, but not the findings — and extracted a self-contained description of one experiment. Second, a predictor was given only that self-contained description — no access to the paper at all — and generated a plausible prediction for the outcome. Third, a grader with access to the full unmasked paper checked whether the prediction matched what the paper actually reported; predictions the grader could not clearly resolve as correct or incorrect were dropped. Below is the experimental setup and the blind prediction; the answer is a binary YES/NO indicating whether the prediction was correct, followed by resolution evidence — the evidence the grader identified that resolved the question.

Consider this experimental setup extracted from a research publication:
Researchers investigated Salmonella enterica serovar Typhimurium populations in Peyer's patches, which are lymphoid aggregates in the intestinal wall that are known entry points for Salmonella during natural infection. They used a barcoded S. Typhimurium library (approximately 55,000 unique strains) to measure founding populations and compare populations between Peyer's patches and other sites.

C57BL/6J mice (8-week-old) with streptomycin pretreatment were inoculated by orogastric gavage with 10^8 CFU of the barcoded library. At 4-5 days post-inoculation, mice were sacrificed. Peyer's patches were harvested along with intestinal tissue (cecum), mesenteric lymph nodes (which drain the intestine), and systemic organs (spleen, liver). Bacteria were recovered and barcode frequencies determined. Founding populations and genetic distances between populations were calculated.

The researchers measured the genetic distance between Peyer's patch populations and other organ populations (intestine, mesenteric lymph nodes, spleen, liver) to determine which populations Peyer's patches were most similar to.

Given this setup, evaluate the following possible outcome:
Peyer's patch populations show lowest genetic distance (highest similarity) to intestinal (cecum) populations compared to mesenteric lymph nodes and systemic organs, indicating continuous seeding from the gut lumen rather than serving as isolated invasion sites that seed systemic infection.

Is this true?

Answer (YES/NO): YES